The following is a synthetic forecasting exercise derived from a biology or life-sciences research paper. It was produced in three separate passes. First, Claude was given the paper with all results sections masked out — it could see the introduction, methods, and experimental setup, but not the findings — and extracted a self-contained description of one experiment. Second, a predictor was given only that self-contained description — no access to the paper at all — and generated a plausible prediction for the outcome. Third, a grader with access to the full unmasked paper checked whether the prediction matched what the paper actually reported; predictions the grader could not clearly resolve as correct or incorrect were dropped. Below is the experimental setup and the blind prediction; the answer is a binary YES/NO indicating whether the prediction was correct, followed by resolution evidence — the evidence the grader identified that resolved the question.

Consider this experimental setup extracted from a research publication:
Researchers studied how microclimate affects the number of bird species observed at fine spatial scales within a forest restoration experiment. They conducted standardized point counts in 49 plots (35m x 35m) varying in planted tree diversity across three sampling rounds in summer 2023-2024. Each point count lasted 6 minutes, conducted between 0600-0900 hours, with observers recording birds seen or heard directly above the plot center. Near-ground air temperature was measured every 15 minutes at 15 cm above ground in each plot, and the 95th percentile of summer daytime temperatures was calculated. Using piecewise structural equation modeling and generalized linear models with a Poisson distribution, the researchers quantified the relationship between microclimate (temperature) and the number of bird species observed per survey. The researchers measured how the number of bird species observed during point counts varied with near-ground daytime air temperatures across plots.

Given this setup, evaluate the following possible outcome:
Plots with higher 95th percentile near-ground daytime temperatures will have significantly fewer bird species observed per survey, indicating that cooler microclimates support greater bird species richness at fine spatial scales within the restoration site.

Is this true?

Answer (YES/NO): NO